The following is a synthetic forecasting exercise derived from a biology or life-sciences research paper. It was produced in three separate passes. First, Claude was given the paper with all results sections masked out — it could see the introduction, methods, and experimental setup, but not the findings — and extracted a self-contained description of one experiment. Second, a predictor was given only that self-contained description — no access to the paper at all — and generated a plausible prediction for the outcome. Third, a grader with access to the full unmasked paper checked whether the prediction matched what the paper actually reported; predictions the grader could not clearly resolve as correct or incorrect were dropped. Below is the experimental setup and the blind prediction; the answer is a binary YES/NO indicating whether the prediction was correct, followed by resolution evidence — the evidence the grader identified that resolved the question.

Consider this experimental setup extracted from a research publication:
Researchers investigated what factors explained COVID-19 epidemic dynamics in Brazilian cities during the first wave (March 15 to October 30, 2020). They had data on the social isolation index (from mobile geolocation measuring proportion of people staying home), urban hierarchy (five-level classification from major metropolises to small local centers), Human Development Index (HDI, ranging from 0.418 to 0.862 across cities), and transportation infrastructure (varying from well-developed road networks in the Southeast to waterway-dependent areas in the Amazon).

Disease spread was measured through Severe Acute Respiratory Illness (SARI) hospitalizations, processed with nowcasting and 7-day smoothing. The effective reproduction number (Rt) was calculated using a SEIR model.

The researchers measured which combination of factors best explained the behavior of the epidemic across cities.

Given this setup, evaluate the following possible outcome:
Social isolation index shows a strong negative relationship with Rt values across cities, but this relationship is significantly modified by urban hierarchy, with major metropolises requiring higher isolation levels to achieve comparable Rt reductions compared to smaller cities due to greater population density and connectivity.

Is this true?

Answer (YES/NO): NO